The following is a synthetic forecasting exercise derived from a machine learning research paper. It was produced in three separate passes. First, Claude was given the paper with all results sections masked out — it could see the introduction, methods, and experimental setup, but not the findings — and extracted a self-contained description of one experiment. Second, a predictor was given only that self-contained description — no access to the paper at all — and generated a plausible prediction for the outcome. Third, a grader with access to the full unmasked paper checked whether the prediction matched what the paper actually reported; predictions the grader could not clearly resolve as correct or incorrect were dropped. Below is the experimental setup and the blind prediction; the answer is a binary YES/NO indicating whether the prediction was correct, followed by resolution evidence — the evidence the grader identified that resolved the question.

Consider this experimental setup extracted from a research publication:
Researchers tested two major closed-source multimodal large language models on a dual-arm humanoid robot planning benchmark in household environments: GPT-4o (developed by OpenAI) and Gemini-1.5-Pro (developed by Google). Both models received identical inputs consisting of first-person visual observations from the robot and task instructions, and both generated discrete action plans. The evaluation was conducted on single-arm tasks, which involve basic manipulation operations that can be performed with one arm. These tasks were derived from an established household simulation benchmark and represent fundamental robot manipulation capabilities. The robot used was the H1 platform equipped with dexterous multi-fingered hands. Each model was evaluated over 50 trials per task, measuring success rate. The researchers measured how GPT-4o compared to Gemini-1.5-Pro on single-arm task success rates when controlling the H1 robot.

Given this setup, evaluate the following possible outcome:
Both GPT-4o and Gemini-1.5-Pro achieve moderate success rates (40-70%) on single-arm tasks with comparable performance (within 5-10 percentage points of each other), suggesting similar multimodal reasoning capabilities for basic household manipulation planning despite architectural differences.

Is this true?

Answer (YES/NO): NO